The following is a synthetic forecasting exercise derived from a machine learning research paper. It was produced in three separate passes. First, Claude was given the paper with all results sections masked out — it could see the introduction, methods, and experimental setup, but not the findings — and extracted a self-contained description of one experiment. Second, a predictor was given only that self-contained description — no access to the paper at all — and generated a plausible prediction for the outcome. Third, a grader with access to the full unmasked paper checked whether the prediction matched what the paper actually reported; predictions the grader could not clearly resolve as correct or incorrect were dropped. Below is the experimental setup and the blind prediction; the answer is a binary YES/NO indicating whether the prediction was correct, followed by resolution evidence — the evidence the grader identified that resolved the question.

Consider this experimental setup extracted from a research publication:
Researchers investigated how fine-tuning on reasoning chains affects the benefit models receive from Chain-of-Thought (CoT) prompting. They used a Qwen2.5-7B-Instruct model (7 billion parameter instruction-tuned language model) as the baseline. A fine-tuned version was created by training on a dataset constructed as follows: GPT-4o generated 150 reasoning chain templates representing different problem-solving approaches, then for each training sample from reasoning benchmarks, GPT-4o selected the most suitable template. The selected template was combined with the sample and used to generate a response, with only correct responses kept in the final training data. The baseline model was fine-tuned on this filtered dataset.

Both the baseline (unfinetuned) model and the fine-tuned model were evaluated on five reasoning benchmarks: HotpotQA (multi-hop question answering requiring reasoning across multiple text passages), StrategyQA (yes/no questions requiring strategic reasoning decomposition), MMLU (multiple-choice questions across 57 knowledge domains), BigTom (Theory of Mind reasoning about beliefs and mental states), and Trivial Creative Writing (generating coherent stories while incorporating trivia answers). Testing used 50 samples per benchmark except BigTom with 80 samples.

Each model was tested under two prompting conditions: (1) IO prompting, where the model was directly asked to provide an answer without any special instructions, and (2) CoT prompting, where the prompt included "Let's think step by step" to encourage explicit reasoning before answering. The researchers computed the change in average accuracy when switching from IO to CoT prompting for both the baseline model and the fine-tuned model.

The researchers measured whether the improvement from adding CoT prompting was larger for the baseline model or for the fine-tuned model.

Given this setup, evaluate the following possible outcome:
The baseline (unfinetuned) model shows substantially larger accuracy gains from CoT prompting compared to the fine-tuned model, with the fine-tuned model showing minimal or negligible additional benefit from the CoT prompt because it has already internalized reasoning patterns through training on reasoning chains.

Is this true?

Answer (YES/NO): YES